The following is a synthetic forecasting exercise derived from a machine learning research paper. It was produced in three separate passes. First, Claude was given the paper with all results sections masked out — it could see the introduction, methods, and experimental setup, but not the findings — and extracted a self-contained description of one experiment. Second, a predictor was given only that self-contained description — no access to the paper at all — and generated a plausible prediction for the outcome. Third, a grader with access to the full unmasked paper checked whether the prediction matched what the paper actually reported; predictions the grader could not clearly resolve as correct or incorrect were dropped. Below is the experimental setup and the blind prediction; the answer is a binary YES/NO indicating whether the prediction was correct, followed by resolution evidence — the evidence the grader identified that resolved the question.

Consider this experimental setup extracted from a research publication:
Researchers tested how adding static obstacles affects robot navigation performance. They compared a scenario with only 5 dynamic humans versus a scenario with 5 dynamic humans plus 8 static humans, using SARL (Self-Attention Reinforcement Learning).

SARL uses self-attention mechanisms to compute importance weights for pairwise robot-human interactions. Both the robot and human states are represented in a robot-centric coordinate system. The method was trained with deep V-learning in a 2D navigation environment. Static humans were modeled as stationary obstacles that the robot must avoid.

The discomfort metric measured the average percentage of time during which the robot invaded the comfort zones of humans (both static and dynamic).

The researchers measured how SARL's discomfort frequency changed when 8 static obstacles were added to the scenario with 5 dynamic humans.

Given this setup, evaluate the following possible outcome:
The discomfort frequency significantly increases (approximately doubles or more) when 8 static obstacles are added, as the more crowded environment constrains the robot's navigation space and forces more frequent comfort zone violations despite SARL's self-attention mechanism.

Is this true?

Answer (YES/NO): YES